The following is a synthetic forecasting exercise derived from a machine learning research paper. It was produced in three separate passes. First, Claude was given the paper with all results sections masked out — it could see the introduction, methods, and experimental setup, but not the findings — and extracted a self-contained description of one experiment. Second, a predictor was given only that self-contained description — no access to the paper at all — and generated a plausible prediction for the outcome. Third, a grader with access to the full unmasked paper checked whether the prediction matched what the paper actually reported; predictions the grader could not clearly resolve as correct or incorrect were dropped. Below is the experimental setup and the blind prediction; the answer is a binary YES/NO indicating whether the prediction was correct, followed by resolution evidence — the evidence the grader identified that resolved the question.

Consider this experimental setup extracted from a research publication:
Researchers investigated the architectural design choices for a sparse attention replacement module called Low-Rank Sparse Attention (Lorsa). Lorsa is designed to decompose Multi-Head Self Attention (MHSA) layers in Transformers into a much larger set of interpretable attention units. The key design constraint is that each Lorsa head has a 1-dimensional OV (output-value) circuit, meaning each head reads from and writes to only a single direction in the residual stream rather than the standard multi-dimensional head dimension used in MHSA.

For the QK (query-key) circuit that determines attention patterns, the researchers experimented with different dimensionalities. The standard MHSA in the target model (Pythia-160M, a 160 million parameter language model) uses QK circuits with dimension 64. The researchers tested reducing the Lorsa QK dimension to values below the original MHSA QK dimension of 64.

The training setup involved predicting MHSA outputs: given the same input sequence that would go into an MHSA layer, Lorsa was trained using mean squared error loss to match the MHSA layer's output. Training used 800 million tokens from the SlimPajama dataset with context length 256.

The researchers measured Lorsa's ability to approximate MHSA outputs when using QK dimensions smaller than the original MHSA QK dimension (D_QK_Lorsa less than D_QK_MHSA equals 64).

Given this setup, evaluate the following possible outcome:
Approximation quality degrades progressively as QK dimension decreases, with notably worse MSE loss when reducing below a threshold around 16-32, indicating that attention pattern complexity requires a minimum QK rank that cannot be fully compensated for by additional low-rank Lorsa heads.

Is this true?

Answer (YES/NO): NO